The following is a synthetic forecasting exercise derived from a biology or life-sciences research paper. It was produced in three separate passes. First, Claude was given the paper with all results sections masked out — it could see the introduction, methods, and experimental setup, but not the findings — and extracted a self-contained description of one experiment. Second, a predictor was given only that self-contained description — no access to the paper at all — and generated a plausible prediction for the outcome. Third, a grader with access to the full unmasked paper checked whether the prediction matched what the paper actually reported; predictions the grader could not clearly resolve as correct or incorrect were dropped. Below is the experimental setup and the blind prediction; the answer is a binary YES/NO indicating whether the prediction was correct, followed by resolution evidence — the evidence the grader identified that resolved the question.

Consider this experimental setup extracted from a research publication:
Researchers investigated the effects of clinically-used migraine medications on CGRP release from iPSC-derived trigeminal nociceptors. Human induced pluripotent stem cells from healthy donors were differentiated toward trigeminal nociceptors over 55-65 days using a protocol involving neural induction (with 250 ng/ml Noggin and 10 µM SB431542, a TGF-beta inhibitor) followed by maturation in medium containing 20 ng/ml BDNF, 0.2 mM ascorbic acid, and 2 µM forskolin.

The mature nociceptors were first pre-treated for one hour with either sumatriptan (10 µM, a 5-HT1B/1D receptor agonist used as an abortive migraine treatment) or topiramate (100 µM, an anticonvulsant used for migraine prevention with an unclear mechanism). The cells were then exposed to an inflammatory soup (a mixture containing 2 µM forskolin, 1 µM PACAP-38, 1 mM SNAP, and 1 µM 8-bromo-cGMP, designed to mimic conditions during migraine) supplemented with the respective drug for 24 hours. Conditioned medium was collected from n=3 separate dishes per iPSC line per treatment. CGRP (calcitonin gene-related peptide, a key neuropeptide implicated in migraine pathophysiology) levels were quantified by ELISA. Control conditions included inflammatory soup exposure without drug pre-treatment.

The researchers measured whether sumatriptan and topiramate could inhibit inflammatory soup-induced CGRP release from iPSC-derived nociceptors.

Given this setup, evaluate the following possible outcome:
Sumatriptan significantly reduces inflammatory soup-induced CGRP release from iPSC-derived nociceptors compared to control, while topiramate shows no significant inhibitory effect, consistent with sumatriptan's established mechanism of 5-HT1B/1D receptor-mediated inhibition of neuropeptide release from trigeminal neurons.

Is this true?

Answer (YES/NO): NO